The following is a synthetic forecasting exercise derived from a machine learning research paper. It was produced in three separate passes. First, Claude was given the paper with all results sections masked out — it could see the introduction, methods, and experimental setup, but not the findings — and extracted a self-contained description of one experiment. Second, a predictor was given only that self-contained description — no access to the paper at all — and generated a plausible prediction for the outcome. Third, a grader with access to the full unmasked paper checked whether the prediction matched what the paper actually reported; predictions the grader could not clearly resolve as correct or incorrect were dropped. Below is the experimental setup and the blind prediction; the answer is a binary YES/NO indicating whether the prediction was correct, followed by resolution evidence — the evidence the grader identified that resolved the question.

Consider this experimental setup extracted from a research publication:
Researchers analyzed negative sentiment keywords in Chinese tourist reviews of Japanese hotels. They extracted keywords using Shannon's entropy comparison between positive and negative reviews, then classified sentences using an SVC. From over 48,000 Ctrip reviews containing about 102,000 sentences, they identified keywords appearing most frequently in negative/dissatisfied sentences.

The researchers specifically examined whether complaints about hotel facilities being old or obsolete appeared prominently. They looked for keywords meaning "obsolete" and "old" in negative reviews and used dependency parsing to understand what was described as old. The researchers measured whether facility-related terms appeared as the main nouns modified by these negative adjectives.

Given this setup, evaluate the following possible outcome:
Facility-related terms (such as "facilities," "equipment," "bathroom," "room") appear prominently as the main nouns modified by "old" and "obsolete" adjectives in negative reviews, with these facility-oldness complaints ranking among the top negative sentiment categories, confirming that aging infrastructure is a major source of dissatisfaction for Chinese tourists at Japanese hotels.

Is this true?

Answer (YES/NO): YES